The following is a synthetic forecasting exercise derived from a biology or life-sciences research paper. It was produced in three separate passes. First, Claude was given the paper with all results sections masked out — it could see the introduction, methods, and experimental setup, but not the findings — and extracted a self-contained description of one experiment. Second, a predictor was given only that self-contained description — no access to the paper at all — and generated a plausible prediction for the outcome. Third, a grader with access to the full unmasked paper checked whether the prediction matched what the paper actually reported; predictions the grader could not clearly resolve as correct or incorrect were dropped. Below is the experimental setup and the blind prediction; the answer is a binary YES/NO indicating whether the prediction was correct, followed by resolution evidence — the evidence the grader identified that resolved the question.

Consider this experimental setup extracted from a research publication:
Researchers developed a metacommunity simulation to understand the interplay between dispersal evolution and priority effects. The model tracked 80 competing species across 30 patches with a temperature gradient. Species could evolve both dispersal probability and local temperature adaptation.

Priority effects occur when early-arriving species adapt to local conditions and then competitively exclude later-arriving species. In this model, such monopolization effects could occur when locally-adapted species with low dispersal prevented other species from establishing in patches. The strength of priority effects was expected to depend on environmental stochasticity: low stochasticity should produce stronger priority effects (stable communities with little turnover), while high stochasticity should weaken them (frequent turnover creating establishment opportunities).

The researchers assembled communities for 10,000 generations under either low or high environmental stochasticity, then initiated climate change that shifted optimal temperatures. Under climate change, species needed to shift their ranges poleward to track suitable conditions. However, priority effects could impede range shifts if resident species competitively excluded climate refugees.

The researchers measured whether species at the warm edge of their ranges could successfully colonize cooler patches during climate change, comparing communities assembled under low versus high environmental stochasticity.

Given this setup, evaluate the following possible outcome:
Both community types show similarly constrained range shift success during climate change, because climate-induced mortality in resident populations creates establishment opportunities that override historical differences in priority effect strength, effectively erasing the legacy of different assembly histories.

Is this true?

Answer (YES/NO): NO